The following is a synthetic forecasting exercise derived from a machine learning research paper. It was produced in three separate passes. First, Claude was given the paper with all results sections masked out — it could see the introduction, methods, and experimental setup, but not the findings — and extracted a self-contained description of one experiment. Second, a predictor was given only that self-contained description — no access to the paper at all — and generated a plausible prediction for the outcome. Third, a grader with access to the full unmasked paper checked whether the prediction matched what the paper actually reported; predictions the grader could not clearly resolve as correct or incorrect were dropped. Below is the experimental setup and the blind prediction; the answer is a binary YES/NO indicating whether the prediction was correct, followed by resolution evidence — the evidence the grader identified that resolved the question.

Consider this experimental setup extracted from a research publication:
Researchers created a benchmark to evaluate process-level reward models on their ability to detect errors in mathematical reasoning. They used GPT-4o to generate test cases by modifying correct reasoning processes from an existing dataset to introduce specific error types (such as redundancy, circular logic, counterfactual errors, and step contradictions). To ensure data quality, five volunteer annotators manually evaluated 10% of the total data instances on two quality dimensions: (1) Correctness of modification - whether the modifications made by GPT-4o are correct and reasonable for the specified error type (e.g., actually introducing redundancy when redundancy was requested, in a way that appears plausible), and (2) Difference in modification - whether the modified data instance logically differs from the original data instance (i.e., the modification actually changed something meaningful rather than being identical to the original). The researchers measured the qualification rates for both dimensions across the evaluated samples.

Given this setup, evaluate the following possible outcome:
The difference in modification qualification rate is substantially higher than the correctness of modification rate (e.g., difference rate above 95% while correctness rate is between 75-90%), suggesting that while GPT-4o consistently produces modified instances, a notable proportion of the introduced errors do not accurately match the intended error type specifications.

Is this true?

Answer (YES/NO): NO